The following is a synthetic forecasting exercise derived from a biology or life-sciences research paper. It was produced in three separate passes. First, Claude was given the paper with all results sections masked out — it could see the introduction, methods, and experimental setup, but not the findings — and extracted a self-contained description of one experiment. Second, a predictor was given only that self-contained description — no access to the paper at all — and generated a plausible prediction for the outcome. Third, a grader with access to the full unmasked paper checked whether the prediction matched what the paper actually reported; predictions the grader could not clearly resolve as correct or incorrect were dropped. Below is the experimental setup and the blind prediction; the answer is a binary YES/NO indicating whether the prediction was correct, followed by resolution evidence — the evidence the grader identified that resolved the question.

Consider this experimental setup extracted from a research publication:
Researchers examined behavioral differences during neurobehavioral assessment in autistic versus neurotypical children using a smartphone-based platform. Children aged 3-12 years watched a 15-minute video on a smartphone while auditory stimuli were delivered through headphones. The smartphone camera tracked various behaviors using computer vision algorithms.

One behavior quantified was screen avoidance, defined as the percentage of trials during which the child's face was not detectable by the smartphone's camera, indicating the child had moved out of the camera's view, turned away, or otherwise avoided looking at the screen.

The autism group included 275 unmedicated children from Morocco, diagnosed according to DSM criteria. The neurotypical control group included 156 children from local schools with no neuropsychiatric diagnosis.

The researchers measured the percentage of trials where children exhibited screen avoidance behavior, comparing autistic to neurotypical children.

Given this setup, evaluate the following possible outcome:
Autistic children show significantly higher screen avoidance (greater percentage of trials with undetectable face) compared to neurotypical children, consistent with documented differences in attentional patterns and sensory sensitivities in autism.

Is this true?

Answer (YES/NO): YES